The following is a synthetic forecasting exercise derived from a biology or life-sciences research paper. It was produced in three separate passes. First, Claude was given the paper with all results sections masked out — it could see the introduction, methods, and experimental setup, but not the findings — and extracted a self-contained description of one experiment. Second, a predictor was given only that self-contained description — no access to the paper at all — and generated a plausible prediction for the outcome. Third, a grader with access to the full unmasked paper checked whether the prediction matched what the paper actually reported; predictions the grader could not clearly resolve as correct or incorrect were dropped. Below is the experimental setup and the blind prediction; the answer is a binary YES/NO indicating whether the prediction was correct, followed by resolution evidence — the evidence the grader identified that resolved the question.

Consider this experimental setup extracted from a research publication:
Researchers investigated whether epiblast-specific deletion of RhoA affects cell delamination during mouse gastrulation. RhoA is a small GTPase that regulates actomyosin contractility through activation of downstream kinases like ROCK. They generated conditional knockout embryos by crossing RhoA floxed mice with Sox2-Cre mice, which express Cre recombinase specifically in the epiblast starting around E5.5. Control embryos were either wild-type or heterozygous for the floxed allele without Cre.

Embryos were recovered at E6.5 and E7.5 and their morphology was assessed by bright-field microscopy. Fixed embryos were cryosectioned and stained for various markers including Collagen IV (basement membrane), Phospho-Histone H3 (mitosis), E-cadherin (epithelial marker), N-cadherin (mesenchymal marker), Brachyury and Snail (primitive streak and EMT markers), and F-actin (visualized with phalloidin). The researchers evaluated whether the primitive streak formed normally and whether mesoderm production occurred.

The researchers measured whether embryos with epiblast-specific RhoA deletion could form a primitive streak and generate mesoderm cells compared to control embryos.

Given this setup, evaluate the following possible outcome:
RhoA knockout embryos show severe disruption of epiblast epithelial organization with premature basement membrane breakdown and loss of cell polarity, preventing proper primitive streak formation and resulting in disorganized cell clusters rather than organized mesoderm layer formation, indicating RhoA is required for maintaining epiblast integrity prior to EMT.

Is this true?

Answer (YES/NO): NO